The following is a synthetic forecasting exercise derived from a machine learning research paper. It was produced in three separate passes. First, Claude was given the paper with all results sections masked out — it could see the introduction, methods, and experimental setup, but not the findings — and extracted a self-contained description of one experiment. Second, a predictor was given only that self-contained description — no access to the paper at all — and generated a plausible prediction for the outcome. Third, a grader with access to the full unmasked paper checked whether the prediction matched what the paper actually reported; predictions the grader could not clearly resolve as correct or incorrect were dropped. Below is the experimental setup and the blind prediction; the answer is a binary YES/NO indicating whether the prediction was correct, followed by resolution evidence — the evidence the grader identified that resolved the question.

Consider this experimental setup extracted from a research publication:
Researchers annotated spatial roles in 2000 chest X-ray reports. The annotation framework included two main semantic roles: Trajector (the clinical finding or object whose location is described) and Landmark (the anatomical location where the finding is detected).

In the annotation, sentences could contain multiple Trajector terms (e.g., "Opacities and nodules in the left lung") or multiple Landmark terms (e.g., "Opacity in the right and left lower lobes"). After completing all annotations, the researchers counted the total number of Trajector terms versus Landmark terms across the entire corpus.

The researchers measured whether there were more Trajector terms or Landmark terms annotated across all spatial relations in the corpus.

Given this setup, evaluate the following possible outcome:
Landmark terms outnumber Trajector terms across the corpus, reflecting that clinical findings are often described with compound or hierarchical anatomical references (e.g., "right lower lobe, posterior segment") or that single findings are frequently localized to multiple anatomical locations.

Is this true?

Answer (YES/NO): NO